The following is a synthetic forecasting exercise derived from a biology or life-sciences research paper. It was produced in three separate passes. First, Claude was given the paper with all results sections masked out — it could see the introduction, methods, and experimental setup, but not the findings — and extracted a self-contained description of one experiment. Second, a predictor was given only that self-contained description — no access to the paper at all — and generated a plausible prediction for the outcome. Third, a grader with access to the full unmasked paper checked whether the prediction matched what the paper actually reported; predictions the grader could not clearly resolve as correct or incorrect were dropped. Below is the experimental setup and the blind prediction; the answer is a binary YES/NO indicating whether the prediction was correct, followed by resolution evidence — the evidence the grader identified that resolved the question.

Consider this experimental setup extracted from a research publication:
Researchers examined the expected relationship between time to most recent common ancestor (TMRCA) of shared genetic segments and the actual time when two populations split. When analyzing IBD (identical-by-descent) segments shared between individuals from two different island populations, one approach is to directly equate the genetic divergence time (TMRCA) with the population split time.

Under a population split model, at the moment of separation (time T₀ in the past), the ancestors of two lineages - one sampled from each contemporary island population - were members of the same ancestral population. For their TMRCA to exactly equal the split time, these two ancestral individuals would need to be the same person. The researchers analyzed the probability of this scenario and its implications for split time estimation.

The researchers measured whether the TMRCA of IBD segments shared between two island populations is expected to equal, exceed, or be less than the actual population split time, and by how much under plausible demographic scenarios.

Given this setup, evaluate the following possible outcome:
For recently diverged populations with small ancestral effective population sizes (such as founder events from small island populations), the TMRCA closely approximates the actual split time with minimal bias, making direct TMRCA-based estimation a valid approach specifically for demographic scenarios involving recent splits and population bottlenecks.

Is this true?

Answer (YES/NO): NO